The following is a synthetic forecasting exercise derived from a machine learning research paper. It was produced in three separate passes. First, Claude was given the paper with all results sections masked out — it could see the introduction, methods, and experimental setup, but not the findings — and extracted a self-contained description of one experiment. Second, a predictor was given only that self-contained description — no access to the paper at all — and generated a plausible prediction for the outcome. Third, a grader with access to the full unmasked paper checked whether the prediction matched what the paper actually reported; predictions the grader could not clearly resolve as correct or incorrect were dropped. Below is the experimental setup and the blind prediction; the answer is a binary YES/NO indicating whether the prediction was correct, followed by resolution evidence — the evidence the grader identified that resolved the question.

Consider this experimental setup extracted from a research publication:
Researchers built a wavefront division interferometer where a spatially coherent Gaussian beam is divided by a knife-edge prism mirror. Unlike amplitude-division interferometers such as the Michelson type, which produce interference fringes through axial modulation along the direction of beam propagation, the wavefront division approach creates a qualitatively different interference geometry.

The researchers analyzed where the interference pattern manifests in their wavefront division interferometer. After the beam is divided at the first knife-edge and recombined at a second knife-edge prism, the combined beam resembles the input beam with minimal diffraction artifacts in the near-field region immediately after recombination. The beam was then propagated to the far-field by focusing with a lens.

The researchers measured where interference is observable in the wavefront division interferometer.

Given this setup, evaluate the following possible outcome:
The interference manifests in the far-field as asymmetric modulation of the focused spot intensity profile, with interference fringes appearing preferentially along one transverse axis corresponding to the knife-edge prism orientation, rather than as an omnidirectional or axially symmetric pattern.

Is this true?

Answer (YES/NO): YES